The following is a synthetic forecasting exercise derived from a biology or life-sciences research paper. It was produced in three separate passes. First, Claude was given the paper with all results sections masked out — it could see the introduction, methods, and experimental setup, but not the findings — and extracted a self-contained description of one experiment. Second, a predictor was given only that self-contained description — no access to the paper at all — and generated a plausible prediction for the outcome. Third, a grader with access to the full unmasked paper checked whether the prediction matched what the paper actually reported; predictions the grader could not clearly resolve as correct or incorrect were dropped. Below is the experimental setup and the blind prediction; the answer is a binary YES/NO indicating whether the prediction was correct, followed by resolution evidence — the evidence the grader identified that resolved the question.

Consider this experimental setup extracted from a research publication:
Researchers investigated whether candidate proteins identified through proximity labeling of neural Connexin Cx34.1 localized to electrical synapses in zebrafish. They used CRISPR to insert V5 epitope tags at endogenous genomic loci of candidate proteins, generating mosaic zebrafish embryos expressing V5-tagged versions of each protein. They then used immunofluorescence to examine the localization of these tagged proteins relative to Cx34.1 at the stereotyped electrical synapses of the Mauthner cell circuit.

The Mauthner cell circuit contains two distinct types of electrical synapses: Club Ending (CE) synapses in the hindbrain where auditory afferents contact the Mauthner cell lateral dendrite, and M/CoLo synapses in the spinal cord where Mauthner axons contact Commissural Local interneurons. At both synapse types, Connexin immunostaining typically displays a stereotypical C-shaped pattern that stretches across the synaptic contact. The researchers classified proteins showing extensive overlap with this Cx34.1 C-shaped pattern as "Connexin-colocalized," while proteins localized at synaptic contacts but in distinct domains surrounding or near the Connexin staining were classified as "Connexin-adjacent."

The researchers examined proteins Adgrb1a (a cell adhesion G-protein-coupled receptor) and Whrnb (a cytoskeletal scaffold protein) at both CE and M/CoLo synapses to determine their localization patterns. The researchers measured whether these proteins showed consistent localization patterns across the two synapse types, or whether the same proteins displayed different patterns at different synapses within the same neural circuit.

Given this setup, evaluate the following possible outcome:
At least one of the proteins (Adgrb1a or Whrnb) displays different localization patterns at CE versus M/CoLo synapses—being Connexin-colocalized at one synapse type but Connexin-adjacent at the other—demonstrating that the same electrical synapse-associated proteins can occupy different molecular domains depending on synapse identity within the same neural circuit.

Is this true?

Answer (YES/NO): YES